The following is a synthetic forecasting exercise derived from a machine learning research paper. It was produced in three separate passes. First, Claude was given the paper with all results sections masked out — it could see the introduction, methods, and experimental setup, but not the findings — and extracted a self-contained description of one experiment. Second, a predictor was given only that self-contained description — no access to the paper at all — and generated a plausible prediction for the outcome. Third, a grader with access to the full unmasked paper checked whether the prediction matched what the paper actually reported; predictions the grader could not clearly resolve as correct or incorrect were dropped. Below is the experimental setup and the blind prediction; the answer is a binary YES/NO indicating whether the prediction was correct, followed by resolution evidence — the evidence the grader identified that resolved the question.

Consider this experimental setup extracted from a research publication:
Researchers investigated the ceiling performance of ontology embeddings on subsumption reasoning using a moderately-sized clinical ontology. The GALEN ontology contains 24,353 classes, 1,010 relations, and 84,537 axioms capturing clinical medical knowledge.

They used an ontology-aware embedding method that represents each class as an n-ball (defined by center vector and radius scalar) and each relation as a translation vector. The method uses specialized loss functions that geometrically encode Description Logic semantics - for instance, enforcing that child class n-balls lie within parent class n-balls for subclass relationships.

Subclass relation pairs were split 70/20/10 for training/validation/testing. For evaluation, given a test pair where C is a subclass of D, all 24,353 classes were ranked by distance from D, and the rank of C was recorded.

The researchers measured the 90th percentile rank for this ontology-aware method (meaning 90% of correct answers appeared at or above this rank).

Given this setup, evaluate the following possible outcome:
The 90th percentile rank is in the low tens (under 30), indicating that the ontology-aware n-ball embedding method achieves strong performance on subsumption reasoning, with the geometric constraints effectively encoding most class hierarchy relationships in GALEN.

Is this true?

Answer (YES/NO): NO